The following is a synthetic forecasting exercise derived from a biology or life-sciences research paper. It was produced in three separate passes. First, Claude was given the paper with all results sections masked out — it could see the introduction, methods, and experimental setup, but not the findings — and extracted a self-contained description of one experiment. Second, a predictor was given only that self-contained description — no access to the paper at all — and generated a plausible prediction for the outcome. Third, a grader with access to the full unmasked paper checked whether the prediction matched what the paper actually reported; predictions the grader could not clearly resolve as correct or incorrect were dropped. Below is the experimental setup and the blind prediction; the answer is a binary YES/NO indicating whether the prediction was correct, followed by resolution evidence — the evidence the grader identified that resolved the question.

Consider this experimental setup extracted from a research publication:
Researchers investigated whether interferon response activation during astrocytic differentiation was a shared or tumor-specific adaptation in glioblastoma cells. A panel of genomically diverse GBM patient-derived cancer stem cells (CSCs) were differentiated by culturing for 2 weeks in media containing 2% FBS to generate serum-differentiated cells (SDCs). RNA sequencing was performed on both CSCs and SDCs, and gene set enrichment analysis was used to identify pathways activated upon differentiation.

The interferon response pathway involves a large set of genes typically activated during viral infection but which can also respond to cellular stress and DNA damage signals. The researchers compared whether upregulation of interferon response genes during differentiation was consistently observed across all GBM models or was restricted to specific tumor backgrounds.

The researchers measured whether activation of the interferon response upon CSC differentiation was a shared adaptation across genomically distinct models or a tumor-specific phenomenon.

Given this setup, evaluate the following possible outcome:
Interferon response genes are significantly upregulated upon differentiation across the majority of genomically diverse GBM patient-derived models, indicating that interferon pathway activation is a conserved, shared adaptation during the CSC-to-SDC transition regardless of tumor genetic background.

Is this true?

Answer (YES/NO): NO